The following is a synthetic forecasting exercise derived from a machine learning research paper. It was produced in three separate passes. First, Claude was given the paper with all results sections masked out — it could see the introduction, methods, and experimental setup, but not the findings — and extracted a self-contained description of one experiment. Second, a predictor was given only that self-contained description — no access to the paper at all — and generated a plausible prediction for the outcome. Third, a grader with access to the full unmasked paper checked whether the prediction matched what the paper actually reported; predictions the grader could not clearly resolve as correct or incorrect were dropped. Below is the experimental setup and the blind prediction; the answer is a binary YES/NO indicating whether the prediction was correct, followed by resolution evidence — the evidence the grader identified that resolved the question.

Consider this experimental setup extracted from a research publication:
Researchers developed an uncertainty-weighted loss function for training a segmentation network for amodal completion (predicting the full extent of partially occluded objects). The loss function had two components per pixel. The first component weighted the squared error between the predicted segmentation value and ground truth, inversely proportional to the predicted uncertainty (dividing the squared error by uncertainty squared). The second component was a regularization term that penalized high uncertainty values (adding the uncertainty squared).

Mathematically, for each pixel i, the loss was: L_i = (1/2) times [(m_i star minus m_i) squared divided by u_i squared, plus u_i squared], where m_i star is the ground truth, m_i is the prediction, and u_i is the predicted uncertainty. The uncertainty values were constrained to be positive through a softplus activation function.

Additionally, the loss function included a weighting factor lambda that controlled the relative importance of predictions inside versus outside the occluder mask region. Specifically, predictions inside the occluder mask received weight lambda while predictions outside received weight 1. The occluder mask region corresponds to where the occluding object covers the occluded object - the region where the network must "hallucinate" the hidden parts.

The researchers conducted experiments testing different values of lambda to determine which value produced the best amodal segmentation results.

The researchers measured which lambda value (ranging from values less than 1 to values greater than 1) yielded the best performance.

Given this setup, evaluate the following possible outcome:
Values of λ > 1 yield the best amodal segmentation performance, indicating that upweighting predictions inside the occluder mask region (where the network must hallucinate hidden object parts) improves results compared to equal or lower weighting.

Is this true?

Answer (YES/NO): YES